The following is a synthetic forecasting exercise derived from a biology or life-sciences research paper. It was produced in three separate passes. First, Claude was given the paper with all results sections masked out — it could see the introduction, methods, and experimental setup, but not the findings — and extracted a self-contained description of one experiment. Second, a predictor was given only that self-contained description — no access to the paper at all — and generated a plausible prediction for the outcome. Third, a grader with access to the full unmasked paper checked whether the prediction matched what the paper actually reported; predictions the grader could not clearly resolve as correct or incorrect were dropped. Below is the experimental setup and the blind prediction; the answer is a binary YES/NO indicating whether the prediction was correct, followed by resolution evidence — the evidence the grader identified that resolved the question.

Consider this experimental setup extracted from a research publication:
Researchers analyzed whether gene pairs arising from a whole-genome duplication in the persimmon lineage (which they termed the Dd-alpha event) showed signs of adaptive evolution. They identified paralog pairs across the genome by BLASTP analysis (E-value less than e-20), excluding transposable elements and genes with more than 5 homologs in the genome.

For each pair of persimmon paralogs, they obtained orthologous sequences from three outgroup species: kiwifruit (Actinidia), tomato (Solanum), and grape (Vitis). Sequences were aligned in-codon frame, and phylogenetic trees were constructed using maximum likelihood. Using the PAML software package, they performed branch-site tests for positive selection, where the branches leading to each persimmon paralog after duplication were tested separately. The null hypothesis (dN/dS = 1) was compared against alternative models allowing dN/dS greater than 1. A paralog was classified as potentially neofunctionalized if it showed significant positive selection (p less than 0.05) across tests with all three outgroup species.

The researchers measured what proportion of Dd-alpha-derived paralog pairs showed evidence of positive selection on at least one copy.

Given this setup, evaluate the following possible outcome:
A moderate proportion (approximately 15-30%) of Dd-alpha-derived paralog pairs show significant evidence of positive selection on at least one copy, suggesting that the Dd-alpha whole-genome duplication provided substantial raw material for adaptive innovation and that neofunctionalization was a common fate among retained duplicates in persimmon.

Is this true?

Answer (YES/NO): NO